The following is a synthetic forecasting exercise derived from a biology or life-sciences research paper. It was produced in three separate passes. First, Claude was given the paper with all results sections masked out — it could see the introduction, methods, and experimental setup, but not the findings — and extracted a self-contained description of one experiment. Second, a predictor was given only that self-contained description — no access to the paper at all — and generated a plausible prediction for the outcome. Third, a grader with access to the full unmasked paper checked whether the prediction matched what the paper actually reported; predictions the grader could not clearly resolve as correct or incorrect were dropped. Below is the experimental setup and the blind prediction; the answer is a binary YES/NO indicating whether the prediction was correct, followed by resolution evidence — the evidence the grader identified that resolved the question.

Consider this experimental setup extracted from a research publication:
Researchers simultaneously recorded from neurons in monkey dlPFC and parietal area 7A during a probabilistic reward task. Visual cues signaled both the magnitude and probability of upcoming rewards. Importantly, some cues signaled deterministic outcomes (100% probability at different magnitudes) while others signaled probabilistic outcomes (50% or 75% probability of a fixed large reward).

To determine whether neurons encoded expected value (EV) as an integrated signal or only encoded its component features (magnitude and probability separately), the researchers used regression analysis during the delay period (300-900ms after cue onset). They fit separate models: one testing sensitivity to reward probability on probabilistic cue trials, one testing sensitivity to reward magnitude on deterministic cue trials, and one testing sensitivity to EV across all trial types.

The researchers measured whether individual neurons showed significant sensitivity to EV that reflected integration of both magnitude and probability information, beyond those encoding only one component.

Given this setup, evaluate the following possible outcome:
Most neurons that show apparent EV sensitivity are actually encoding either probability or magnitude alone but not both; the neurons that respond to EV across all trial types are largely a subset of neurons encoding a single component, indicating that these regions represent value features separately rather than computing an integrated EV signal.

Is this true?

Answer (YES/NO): NO